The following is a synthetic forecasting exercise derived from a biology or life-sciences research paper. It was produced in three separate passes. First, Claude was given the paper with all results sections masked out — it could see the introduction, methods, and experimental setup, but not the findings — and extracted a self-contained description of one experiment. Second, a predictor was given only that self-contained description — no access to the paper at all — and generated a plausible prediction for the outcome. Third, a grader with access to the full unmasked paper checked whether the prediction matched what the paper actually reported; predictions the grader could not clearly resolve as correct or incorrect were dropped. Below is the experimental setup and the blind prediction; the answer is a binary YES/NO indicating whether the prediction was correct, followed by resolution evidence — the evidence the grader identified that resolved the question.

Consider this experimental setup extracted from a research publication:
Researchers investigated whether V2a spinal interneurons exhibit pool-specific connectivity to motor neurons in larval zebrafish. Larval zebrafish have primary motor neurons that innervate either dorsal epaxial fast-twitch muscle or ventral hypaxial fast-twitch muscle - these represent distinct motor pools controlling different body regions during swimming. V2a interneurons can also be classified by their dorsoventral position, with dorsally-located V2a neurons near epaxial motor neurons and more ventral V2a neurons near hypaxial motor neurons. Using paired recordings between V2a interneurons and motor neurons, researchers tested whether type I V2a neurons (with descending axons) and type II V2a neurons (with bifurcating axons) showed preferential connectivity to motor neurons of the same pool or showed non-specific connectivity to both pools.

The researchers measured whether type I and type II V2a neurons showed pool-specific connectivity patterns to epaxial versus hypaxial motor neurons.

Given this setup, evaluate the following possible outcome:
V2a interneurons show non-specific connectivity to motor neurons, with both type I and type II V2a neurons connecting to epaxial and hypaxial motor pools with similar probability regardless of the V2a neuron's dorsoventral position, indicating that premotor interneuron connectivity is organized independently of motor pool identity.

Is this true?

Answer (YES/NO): NO